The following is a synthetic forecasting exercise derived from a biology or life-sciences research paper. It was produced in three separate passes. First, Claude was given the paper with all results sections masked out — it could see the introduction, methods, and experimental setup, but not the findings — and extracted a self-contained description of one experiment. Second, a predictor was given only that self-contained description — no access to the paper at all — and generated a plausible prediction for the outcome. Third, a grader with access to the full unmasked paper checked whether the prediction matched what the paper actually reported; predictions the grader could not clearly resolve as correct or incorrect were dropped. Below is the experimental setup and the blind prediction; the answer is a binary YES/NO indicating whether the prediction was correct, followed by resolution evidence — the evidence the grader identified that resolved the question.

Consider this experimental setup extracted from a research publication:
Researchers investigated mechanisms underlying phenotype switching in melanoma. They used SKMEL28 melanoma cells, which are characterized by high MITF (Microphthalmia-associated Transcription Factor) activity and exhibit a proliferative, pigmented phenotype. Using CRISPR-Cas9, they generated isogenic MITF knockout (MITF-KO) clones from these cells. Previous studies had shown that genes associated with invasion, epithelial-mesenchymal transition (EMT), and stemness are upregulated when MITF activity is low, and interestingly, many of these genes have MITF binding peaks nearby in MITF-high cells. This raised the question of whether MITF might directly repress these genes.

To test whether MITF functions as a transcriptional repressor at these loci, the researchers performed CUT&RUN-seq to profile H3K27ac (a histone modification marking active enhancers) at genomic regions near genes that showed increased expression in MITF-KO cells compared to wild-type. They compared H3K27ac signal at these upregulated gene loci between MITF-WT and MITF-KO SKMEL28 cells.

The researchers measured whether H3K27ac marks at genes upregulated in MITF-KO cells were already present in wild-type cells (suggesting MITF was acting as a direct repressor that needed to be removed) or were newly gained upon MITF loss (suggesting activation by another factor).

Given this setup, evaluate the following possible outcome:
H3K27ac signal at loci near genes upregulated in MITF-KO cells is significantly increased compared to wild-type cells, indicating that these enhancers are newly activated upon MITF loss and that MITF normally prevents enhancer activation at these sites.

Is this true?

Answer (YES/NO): NO